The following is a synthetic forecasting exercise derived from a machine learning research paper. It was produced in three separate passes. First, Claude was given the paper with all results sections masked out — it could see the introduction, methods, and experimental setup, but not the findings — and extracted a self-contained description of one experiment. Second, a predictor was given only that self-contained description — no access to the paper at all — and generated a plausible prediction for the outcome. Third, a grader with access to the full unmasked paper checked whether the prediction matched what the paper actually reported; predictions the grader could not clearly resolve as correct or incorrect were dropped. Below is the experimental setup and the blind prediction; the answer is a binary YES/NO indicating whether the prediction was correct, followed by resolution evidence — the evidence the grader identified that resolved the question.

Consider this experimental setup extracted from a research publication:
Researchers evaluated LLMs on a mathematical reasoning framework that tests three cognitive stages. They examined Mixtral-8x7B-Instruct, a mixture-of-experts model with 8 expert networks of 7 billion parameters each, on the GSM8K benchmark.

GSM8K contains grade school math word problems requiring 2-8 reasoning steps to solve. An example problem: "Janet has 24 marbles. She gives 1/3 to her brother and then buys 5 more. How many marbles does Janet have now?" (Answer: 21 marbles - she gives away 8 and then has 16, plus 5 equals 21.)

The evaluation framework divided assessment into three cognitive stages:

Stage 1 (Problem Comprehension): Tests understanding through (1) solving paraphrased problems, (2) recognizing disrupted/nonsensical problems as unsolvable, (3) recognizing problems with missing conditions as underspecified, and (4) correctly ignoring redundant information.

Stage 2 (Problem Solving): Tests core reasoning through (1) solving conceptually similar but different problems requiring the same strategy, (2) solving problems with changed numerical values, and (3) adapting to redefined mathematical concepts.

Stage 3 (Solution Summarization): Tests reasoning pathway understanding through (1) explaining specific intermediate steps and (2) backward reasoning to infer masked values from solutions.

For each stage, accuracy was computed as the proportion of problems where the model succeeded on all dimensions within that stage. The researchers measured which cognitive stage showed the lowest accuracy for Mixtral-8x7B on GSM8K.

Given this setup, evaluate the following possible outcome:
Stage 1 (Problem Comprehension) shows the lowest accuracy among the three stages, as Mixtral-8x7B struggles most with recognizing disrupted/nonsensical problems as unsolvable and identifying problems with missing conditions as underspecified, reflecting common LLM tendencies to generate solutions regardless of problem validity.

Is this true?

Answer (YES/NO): YES